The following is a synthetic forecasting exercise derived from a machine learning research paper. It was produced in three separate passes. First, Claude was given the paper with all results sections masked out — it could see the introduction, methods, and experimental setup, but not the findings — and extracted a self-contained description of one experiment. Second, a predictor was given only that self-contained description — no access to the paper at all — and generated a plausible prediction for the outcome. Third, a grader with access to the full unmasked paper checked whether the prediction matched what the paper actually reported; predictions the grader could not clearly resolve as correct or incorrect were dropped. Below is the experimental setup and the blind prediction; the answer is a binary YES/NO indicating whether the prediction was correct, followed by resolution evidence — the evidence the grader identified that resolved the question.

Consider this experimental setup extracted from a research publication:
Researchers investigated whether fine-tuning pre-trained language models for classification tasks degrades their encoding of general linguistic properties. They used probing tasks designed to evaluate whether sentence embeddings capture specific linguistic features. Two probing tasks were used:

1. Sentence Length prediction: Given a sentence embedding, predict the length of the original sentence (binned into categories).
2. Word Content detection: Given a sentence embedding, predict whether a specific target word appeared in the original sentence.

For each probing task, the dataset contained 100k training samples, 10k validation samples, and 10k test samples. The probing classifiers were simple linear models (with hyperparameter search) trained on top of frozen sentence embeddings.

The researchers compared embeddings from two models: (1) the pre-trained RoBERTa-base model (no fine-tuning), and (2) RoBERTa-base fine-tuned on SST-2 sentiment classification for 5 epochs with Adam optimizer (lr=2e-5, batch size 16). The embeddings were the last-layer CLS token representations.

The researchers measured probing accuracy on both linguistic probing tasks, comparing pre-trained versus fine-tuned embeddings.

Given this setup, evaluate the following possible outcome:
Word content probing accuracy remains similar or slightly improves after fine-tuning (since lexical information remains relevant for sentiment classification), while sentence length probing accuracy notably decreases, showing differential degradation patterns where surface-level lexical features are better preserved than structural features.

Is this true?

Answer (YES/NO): NO